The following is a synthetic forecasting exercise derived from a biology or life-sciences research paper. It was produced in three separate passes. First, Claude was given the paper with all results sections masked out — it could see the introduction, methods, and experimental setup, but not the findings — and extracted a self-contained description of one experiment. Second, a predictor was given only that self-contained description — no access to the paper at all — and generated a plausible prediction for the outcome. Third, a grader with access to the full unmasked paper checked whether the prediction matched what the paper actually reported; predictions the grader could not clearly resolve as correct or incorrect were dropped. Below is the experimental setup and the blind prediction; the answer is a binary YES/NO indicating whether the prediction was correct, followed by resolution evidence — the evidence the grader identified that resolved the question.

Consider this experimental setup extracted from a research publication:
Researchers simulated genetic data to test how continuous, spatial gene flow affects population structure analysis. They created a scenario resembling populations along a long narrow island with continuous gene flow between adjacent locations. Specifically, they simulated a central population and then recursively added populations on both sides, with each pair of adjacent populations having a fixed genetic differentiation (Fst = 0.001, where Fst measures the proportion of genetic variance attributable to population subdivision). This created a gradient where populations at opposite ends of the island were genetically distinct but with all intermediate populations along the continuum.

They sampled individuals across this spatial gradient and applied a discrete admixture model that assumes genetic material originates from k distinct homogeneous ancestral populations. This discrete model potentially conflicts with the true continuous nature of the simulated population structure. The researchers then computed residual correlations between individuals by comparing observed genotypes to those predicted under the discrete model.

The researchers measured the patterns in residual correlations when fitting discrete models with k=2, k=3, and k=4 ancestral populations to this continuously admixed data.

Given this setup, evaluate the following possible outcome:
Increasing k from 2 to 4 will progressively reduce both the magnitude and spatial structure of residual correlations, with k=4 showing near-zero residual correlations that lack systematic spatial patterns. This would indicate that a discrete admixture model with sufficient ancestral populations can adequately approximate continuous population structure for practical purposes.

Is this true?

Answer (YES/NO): NO